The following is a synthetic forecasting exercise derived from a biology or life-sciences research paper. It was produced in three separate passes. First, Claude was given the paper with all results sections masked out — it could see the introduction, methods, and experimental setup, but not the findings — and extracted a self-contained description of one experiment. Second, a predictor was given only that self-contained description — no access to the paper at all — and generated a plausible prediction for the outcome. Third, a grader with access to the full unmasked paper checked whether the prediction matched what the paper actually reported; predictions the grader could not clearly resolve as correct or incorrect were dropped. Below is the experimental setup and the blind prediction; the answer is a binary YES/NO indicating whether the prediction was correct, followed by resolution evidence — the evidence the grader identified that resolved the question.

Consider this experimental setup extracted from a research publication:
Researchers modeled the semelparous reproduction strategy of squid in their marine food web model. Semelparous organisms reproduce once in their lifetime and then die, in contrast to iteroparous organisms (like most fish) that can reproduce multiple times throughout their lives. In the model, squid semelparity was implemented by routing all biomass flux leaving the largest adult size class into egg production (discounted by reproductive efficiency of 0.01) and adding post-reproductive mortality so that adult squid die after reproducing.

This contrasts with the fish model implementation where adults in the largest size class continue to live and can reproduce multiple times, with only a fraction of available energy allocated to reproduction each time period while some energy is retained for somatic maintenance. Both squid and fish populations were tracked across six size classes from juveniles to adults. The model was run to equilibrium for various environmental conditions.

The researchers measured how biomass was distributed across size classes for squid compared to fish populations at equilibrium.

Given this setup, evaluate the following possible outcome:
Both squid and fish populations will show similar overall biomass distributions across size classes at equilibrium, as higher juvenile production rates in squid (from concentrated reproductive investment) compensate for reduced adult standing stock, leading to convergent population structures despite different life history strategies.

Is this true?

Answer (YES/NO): NO